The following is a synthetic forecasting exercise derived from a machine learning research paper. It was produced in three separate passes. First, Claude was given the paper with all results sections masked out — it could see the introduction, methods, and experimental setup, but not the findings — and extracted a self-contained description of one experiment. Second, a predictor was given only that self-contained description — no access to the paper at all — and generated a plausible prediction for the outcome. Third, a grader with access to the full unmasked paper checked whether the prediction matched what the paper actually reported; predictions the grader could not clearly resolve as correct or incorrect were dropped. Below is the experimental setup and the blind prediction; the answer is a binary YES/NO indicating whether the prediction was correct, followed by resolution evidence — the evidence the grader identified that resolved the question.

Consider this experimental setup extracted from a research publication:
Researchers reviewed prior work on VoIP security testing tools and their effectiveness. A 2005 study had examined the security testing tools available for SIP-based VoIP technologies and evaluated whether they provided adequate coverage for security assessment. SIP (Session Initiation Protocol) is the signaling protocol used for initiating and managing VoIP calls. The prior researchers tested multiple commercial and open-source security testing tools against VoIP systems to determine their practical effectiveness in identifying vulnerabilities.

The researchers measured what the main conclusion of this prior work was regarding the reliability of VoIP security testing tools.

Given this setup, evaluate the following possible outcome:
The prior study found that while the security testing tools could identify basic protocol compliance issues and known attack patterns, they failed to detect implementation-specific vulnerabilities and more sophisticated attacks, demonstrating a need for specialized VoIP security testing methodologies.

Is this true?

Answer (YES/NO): NO